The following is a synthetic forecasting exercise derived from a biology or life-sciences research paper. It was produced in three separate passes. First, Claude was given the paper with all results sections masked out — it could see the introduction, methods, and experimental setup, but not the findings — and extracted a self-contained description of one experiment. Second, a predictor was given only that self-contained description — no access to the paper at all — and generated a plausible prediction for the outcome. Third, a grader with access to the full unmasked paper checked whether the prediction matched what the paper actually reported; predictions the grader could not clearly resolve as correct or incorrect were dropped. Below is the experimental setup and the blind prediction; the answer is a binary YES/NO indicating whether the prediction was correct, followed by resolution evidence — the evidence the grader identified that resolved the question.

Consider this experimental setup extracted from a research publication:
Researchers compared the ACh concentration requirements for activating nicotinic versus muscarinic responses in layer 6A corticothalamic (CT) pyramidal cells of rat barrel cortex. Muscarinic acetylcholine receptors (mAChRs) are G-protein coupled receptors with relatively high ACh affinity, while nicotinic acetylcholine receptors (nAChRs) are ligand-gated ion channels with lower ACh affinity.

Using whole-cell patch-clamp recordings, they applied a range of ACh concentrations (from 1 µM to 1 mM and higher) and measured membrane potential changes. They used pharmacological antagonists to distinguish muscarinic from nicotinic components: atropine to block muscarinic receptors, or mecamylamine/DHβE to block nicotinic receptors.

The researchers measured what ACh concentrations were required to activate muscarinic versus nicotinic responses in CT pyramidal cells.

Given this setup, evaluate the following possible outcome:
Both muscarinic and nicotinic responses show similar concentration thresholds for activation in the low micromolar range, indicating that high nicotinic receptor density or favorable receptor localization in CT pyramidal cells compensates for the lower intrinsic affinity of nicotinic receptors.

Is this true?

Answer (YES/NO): NO